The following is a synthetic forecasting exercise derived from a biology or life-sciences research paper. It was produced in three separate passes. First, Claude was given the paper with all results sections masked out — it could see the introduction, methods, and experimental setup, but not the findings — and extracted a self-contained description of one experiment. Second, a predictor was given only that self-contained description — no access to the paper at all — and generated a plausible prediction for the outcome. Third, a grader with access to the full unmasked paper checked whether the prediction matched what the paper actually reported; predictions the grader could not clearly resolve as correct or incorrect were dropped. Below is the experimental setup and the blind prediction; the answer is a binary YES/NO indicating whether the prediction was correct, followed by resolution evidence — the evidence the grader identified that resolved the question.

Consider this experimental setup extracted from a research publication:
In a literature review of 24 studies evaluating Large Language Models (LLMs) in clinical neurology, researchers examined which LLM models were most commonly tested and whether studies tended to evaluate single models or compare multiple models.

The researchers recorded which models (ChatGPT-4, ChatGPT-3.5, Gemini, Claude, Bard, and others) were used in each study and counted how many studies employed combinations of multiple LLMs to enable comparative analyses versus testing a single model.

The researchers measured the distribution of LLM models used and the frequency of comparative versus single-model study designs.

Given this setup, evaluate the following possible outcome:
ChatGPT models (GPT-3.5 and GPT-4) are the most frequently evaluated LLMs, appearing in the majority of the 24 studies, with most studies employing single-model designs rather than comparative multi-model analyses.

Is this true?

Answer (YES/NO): NO